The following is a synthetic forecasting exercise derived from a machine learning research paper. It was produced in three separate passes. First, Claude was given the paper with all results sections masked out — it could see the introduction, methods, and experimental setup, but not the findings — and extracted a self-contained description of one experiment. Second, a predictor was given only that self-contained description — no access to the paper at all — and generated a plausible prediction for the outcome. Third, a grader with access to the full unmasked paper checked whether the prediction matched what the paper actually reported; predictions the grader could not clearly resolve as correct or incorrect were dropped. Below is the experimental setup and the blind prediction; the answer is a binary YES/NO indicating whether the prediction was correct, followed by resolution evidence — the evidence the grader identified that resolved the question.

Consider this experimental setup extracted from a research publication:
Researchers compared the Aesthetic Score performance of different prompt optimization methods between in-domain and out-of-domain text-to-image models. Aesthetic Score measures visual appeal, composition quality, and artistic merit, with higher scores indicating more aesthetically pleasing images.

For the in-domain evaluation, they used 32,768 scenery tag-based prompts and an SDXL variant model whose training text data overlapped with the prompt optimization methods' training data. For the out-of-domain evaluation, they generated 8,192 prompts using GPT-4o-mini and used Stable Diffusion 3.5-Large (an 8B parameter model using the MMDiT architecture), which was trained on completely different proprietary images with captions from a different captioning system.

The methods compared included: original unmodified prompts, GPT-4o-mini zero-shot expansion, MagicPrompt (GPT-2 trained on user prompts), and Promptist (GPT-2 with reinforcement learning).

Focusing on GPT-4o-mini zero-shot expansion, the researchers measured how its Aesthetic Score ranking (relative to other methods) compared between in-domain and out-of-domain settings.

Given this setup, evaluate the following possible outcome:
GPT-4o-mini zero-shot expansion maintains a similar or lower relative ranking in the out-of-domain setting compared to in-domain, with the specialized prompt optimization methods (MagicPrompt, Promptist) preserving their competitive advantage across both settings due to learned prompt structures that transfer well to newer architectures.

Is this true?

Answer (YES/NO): YES